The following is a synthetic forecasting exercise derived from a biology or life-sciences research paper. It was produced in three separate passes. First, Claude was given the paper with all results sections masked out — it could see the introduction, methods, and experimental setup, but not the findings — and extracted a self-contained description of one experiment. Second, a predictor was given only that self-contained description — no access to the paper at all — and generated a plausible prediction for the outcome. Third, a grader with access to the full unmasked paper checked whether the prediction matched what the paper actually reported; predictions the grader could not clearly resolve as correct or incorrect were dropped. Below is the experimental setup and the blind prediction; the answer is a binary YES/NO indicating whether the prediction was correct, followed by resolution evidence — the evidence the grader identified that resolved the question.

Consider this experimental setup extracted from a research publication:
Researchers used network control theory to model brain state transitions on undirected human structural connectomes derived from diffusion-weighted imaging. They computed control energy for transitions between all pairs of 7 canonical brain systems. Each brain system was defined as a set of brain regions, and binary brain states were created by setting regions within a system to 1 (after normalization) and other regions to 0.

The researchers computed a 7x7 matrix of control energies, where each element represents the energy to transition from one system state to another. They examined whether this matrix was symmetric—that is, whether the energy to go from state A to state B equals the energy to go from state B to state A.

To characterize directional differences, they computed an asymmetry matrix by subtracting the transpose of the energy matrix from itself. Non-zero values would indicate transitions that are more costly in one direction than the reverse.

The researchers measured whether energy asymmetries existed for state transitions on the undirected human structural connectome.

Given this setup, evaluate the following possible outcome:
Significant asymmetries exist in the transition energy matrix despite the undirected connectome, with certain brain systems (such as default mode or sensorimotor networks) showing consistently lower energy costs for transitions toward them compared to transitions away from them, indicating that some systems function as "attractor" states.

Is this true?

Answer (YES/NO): YES